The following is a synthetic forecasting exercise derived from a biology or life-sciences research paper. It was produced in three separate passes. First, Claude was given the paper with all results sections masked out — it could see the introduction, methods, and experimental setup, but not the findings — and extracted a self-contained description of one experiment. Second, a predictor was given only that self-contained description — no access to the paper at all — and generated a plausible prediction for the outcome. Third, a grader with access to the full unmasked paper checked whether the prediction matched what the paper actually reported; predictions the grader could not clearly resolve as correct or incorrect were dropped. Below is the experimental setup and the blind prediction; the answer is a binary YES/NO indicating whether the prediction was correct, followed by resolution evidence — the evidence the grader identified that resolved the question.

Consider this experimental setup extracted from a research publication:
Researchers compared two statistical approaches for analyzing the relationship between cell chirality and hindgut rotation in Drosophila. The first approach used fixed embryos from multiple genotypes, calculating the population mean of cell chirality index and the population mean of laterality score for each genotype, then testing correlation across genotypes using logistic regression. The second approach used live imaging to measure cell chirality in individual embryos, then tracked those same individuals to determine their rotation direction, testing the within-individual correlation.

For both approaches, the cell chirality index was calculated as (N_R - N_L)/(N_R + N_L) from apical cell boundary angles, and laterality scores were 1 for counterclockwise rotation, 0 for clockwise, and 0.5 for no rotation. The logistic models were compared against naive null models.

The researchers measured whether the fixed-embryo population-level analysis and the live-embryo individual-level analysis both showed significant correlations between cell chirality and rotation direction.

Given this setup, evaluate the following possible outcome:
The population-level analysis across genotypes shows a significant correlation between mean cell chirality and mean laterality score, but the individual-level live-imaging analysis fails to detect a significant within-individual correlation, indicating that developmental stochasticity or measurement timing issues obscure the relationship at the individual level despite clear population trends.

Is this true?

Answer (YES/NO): NO